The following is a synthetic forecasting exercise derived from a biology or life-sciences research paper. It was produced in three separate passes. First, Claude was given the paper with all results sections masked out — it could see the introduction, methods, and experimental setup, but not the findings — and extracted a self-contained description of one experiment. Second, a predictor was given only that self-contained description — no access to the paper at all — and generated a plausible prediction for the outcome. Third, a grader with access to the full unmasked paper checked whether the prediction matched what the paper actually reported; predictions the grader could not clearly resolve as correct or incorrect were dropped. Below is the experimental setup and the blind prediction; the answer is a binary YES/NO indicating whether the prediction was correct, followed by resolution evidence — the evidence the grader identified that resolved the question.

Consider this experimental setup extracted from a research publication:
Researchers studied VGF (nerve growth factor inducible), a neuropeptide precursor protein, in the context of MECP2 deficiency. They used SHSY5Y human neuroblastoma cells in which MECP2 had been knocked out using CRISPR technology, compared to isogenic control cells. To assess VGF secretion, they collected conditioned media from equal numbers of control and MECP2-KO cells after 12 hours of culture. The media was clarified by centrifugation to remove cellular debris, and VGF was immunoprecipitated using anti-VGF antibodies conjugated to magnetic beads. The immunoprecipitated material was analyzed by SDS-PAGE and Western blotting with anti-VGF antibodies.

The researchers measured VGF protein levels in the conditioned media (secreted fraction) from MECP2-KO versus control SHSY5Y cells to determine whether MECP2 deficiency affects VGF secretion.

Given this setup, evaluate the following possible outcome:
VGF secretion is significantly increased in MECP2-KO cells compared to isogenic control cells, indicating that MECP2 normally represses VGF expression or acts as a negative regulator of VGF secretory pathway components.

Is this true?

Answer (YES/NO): NO